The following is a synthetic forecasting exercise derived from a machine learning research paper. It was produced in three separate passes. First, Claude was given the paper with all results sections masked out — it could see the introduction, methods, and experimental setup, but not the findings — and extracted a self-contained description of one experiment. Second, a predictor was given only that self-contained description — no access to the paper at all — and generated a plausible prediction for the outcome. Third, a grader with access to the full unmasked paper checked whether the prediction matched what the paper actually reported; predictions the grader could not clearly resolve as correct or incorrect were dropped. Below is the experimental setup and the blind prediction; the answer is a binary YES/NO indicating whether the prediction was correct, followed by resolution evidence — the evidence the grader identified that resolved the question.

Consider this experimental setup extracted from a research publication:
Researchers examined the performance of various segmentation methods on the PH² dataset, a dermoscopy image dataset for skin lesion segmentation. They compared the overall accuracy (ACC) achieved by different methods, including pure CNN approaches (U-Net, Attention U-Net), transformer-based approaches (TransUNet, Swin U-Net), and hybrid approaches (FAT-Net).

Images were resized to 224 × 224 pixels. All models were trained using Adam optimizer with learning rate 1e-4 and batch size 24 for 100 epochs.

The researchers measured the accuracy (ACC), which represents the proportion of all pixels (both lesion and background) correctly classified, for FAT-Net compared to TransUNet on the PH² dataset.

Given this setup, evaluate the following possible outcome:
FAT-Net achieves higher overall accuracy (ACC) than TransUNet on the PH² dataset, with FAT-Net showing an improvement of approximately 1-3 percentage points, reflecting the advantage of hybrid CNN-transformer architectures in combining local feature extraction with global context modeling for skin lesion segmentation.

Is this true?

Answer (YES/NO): NO